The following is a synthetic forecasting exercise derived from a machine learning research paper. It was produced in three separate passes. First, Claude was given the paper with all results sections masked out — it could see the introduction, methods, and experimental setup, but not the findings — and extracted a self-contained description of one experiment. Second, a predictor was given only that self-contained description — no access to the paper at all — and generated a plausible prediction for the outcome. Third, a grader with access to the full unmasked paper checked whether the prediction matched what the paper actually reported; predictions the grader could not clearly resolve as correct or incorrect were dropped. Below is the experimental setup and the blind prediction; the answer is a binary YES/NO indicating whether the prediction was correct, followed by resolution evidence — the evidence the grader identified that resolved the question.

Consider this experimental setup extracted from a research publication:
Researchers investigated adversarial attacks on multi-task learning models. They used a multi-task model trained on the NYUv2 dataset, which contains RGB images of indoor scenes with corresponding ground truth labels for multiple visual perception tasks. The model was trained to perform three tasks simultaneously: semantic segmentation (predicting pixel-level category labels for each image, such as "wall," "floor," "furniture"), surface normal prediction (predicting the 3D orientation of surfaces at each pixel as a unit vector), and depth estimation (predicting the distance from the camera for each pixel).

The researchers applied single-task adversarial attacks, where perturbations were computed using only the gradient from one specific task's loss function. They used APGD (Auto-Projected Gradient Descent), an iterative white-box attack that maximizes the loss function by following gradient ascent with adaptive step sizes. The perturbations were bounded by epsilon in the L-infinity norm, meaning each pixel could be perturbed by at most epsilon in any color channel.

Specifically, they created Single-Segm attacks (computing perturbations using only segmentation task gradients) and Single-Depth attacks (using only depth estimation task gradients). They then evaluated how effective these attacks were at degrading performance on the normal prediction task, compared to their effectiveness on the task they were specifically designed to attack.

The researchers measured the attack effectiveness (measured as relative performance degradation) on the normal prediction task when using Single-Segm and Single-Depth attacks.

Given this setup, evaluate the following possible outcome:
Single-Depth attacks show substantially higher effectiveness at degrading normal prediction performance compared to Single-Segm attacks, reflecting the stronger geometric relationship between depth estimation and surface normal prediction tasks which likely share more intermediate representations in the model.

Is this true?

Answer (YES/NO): NO